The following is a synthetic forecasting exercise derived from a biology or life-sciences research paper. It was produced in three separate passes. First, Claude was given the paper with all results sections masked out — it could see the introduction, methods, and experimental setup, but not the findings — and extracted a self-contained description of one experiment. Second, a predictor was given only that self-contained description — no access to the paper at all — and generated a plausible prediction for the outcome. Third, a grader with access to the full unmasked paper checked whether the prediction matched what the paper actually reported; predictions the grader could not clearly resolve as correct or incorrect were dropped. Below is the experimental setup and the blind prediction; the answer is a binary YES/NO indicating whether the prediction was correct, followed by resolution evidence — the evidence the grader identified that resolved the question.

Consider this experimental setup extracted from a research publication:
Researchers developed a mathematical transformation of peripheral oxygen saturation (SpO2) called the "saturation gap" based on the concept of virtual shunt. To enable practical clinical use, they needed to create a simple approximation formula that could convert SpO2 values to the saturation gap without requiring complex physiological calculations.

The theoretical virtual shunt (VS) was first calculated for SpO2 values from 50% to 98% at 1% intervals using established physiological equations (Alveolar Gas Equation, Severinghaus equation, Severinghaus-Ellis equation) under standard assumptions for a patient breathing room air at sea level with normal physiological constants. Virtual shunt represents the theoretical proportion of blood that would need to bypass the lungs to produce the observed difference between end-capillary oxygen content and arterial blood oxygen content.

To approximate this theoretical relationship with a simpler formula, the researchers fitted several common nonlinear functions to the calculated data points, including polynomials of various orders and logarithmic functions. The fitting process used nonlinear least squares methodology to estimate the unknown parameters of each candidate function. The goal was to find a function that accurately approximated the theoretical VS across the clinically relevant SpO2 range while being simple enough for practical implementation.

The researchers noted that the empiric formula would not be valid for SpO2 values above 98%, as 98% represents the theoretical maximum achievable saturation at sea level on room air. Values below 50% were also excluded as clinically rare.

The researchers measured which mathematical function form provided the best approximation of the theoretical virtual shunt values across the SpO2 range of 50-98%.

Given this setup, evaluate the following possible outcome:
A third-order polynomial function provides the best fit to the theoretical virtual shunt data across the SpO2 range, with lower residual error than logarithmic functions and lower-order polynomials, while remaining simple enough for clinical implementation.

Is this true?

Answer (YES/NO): NO